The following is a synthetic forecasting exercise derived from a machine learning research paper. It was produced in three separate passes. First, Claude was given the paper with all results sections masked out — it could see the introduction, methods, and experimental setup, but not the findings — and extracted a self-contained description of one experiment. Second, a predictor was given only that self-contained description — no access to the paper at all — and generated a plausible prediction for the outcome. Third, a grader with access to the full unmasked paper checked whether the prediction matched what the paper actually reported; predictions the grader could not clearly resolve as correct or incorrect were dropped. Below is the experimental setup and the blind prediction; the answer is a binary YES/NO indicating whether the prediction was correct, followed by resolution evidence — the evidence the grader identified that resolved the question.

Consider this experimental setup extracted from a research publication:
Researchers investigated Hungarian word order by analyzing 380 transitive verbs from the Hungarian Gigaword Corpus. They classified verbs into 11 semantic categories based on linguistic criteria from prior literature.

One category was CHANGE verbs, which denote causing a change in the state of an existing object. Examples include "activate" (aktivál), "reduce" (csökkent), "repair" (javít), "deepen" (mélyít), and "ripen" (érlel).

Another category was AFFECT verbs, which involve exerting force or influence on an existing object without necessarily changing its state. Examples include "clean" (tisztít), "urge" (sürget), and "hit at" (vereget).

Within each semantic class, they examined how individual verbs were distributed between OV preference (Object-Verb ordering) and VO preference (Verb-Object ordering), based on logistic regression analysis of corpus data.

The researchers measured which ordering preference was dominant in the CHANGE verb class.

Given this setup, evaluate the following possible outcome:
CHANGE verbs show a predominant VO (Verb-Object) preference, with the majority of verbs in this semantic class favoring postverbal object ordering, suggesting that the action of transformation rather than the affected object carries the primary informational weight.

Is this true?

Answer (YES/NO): YES